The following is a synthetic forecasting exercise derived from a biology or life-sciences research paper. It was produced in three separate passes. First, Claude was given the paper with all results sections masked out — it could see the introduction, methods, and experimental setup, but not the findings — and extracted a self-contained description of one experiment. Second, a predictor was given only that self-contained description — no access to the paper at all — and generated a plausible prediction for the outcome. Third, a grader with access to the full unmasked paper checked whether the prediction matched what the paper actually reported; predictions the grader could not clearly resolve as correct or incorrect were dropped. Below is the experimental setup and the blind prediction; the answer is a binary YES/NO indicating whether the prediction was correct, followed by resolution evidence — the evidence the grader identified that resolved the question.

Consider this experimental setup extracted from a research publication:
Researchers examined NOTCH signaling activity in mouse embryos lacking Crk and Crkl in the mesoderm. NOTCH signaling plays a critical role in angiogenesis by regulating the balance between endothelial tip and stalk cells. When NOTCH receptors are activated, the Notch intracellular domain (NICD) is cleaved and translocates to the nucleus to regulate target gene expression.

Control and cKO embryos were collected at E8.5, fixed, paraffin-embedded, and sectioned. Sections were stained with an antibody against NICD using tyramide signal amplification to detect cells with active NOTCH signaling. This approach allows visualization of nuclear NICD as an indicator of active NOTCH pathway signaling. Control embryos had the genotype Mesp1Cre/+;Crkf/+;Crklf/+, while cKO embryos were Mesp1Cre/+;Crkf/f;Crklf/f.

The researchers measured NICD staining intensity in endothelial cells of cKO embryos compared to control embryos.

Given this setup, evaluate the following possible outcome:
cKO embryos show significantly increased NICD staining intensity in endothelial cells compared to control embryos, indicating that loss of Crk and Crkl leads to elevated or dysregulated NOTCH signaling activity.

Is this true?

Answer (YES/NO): NO